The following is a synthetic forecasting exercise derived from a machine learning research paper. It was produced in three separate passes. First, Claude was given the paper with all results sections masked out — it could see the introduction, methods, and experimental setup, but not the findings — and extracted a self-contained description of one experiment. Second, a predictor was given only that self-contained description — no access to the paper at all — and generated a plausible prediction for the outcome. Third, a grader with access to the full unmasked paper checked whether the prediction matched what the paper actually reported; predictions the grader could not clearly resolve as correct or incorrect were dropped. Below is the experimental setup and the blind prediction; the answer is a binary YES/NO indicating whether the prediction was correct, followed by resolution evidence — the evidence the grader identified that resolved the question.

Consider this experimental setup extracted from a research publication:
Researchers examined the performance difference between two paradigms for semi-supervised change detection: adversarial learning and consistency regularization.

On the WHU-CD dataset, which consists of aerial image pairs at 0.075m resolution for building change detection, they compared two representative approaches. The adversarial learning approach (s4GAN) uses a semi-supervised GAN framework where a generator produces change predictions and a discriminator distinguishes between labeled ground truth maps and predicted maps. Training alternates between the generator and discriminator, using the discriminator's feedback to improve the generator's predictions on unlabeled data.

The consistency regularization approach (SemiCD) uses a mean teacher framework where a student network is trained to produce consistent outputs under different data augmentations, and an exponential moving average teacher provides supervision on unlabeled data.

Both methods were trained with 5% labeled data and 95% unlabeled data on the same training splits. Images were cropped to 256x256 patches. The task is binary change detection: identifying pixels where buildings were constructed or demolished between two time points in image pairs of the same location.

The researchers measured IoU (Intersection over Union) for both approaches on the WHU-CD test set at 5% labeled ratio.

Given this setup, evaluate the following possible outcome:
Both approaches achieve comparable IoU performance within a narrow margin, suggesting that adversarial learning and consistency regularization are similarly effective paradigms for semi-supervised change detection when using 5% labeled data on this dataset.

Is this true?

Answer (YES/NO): NO